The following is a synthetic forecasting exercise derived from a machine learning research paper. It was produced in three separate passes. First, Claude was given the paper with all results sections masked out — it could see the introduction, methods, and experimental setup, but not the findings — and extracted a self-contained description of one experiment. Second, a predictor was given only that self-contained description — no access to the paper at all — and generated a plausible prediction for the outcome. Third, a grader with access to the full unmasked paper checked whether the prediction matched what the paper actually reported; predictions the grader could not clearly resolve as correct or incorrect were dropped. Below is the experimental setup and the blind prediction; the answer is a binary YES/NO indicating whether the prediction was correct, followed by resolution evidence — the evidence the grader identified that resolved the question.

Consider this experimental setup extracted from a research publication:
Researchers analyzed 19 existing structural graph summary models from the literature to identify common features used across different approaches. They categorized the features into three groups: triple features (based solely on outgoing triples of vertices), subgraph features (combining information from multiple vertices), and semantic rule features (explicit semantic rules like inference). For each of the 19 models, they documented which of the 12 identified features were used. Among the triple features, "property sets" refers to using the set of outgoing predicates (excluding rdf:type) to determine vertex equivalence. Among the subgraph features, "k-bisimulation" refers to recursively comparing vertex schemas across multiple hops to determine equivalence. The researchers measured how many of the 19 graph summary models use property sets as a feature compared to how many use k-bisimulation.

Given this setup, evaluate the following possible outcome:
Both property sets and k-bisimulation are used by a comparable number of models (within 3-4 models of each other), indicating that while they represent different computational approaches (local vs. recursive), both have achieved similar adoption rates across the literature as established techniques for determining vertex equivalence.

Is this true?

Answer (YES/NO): NO